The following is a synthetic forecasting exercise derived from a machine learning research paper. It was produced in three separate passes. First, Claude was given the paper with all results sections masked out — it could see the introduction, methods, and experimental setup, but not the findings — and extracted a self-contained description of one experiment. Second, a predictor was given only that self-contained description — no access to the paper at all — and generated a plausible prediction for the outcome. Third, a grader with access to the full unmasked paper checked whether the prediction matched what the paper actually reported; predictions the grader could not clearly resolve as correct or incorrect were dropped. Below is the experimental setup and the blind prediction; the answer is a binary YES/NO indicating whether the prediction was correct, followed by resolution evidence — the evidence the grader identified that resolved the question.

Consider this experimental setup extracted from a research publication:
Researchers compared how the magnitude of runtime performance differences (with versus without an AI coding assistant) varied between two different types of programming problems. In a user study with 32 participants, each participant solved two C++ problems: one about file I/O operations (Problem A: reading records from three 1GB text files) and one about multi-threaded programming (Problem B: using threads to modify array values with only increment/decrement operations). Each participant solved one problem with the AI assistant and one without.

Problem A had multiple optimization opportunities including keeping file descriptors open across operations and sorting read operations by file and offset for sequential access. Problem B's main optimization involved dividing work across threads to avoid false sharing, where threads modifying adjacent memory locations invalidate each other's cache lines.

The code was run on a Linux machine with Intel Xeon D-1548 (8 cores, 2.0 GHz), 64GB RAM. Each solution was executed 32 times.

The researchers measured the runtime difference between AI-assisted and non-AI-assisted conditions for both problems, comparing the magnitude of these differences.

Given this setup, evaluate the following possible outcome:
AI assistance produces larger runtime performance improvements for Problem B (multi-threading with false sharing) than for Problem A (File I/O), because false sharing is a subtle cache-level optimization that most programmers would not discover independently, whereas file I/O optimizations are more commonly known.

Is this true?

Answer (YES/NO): NO